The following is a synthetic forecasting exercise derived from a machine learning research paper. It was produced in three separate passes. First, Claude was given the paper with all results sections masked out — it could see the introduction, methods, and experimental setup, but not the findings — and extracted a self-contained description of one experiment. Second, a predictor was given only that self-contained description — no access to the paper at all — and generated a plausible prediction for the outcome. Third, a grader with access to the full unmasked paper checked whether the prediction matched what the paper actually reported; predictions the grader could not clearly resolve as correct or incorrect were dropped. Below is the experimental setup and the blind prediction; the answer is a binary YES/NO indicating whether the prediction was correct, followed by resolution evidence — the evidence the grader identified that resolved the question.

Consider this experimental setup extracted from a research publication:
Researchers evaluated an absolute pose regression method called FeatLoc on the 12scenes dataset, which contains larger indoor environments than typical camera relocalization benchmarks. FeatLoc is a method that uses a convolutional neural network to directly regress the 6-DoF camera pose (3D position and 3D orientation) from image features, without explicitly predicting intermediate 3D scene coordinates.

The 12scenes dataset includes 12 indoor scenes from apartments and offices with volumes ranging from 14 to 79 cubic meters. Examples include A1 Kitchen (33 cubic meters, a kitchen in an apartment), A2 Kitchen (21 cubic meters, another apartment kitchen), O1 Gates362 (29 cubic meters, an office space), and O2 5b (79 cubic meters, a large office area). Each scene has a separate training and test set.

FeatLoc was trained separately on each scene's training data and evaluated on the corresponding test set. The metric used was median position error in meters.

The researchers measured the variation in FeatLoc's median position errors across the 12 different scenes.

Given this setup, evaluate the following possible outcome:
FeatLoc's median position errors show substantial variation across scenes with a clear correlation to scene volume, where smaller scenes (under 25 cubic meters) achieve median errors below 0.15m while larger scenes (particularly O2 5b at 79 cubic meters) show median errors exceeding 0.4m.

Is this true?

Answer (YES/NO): NO